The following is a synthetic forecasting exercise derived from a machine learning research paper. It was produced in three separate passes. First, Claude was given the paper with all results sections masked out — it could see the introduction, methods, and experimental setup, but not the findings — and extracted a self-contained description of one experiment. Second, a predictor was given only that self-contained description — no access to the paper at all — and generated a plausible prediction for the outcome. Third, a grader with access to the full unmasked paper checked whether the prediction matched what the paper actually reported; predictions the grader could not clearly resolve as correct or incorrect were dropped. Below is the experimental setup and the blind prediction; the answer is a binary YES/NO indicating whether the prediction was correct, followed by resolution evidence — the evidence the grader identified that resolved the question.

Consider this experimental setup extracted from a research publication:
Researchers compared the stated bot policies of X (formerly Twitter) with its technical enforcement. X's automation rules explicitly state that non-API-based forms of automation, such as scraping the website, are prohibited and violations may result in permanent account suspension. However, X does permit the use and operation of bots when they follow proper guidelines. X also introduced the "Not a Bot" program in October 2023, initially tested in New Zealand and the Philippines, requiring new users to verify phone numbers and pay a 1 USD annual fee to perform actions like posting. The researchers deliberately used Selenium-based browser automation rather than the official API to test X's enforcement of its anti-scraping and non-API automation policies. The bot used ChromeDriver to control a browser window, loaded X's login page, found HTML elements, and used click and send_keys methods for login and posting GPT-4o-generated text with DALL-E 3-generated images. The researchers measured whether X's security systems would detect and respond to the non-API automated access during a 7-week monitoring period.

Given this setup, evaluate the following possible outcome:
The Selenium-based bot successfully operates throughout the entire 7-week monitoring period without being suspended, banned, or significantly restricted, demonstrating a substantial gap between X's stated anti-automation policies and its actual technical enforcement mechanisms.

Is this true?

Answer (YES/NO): YES